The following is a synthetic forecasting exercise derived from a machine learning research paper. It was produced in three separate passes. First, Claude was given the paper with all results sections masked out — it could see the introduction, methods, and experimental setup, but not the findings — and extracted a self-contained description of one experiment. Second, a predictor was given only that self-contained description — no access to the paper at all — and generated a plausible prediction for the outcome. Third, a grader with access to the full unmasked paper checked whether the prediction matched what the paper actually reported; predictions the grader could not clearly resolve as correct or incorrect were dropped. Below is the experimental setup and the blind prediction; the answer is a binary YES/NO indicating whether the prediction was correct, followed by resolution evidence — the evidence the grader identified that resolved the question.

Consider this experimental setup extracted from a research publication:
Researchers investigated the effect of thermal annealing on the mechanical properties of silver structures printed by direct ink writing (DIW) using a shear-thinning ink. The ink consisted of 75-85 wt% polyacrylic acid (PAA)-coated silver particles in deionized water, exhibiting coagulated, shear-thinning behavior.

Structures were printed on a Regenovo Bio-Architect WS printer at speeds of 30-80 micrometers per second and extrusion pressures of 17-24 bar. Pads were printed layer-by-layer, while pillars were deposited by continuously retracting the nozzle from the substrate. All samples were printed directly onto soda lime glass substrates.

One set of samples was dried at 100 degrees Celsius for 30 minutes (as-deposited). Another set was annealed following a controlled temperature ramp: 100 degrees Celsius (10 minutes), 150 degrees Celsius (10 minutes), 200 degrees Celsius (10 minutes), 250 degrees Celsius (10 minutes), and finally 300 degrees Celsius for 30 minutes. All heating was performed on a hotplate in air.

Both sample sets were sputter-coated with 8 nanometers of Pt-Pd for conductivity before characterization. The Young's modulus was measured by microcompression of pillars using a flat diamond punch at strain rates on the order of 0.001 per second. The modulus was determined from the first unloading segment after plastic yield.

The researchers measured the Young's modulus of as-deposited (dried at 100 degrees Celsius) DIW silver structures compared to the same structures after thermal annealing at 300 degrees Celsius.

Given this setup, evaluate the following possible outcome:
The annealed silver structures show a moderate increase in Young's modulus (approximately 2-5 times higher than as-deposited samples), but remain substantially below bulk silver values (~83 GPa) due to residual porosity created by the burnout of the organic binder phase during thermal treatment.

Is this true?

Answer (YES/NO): NO